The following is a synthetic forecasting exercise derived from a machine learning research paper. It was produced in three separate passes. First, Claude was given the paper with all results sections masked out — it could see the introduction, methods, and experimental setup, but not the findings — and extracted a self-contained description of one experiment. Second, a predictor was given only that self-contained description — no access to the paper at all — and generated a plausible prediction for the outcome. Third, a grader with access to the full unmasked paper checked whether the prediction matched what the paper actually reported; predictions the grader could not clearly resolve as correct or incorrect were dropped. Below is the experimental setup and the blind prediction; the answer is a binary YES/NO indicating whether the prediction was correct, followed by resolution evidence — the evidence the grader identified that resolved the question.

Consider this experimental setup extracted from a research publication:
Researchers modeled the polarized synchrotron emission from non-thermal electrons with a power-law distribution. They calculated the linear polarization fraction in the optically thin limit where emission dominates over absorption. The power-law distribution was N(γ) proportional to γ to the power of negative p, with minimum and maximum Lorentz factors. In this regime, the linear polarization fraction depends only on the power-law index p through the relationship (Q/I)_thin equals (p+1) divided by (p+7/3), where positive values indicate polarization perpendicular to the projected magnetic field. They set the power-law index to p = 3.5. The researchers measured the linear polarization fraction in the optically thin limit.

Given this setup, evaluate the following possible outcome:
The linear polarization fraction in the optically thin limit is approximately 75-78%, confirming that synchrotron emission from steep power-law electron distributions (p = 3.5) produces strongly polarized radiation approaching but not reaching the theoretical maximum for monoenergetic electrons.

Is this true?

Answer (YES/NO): NO